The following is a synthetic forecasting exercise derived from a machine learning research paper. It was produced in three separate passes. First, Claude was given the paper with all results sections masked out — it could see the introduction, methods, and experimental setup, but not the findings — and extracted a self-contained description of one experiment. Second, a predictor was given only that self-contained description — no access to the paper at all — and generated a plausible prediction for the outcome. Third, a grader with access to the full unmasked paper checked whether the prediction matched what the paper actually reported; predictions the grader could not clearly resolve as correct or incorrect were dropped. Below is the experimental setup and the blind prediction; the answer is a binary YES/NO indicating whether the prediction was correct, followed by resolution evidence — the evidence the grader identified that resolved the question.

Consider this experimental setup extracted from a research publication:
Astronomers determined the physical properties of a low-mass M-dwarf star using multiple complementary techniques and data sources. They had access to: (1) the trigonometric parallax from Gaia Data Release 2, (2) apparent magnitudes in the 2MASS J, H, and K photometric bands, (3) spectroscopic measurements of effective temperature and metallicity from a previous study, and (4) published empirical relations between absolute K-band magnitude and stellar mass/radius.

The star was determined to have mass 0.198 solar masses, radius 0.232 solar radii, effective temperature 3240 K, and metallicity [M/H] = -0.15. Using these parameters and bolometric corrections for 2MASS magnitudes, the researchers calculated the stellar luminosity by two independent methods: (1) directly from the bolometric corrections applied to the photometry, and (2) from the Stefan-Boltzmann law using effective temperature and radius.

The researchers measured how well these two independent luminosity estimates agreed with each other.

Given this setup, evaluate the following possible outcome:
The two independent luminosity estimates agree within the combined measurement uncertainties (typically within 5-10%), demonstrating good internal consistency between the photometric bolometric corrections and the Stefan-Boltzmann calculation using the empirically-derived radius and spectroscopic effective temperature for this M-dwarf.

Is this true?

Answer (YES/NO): YES